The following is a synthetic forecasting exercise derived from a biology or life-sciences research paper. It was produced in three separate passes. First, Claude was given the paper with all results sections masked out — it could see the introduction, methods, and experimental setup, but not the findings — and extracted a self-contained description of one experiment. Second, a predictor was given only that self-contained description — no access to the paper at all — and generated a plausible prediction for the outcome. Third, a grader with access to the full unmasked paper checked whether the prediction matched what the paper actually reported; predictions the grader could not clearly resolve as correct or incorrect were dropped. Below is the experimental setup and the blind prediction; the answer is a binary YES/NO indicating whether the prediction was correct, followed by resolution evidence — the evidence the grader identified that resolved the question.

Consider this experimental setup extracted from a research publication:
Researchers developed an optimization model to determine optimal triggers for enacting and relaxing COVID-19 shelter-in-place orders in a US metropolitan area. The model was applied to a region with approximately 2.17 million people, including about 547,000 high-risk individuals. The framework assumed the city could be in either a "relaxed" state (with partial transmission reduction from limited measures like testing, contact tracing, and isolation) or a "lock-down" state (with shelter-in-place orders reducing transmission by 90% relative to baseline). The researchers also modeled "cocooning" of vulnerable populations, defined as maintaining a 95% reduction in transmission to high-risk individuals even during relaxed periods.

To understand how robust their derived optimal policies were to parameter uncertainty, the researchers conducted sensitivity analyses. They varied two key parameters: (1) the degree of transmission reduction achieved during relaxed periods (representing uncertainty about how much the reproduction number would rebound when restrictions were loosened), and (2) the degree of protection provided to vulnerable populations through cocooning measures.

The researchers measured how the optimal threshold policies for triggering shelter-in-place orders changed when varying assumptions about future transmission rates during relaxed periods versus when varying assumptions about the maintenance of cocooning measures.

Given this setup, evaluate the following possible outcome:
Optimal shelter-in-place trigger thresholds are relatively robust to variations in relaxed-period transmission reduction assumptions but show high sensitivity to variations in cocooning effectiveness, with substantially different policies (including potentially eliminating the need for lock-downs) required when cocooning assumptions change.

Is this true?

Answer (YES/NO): NO